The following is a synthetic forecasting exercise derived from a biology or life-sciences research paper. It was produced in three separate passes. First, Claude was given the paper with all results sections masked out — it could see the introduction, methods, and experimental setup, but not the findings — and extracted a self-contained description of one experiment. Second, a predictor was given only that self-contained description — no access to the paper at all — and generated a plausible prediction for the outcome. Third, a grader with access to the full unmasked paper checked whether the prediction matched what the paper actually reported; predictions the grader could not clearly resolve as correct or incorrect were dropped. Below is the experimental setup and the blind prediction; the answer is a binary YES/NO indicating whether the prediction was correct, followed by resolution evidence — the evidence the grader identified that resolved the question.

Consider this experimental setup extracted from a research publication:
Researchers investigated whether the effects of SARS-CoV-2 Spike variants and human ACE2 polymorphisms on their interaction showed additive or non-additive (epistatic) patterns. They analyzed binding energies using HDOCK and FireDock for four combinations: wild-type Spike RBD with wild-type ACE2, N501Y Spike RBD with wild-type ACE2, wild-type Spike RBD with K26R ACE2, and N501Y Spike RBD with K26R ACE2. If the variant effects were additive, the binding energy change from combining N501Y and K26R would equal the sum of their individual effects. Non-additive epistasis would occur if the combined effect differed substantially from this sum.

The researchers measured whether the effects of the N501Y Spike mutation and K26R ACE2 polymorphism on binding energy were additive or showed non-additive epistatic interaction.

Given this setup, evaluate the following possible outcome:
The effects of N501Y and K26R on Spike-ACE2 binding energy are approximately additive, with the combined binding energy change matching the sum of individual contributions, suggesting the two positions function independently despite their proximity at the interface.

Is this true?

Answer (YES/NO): NO